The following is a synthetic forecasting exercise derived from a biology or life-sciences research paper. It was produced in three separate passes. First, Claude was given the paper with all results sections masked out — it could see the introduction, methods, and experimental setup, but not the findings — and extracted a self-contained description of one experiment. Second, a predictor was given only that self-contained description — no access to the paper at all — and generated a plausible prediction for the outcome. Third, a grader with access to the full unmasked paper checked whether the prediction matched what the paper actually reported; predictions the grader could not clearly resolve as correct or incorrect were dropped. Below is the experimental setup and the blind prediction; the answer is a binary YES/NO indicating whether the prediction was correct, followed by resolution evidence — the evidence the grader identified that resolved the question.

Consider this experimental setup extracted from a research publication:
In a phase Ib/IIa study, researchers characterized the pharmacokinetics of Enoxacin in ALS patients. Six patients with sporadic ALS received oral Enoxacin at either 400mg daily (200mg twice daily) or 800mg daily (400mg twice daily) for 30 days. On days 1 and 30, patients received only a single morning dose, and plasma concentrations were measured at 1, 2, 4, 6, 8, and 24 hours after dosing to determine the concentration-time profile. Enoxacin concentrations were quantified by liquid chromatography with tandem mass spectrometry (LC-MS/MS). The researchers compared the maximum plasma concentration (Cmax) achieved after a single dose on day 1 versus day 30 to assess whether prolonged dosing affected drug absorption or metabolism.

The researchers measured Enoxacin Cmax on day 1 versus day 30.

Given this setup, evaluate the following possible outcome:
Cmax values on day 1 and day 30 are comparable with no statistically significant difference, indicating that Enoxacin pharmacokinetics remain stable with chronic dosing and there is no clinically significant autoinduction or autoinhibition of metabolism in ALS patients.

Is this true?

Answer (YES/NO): NO